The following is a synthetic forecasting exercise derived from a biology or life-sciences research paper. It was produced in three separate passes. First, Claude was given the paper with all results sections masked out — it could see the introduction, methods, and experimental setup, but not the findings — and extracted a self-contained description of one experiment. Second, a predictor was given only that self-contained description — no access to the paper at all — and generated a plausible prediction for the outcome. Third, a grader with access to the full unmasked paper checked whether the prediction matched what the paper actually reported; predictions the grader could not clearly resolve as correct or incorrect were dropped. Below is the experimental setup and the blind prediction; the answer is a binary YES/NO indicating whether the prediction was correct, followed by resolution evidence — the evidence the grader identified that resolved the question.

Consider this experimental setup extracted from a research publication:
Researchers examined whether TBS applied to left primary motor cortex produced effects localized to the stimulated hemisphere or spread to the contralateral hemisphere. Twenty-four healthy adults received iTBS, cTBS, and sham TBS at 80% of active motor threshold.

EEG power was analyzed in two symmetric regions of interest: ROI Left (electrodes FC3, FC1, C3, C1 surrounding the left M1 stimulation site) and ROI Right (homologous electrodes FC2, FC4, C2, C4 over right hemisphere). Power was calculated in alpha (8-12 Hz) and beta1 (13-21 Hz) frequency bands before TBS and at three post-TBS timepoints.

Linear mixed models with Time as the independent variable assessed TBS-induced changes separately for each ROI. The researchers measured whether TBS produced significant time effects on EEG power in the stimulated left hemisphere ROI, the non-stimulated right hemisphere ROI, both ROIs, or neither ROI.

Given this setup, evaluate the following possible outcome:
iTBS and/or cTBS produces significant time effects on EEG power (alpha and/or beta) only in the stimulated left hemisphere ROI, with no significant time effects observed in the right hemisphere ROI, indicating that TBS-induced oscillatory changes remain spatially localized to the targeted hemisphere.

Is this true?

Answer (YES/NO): NO